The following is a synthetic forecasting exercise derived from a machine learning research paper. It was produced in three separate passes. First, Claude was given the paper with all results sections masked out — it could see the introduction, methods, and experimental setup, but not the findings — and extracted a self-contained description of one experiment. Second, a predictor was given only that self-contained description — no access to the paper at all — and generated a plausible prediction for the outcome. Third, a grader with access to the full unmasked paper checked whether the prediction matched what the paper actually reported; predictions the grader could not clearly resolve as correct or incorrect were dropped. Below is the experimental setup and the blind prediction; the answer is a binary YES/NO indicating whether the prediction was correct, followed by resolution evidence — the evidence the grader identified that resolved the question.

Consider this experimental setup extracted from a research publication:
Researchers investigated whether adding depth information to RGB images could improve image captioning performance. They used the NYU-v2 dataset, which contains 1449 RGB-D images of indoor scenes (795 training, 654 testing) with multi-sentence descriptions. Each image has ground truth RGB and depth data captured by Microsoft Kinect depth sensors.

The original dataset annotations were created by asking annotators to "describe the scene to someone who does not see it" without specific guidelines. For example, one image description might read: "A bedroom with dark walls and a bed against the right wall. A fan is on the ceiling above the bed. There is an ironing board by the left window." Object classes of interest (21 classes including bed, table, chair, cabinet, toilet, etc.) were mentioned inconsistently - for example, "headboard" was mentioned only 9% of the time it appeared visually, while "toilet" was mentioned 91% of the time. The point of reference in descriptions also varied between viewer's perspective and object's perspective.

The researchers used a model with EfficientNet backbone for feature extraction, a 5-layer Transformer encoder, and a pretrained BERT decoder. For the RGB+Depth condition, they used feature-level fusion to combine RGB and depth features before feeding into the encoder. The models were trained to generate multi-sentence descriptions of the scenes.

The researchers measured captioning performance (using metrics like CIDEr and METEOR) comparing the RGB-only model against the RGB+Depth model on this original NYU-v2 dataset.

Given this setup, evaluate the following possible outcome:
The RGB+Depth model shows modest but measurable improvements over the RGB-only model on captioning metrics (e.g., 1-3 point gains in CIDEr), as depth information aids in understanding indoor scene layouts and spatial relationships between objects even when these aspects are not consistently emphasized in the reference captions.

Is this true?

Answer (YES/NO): NO